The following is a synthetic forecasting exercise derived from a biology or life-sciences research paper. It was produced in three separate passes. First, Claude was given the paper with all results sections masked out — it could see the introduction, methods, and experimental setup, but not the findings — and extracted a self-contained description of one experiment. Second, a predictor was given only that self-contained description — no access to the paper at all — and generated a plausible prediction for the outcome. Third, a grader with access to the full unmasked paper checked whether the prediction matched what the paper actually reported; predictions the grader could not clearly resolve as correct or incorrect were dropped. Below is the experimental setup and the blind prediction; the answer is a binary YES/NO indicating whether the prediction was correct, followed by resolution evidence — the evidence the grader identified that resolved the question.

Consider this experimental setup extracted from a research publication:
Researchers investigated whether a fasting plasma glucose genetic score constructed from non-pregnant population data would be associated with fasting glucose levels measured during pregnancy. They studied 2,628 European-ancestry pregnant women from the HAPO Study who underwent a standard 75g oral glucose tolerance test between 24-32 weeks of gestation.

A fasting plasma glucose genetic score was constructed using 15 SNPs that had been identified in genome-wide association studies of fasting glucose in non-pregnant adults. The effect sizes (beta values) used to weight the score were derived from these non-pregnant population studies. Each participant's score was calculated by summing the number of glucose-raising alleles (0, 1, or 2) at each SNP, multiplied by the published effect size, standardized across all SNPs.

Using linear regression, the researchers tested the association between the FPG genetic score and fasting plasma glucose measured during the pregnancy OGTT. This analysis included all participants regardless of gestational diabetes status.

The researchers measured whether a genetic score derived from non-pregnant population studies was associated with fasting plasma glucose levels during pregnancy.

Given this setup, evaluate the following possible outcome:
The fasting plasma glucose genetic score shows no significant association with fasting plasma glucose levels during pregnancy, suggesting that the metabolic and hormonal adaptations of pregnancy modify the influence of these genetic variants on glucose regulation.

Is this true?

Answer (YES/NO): NO